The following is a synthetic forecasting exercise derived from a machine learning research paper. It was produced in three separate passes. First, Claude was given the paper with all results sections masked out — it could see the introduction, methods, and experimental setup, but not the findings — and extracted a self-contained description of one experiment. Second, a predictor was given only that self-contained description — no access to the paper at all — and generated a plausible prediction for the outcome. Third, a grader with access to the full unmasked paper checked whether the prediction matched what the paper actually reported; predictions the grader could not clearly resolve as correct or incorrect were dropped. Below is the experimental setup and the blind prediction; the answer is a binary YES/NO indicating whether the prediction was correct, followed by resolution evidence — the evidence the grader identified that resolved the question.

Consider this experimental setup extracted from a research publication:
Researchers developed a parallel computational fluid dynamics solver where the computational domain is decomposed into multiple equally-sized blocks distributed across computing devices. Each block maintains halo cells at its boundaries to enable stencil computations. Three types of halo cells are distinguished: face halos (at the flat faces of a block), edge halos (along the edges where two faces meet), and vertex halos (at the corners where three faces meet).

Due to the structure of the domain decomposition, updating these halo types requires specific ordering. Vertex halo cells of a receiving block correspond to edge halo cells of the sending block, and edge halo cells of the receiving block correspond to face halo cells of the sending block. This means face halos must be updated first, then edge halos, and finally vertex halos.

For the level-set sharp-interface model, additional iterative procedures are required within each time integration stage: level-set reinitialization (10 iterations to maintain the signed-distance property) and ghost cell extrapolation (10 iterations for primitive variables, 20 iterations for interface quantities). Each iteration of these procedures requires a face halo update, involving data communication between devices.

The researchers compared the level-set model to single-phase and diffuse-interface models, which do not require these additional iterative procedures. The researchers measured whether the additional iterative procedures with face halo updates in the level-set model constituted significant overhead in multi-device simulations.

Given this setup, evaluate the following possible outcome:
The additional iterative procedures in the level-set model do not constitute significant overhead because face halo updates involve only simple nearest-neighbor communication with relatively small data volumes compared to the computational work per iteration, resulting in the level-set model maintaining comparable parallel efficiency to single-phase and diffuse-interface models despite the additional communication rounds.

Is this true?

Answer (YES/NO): NO